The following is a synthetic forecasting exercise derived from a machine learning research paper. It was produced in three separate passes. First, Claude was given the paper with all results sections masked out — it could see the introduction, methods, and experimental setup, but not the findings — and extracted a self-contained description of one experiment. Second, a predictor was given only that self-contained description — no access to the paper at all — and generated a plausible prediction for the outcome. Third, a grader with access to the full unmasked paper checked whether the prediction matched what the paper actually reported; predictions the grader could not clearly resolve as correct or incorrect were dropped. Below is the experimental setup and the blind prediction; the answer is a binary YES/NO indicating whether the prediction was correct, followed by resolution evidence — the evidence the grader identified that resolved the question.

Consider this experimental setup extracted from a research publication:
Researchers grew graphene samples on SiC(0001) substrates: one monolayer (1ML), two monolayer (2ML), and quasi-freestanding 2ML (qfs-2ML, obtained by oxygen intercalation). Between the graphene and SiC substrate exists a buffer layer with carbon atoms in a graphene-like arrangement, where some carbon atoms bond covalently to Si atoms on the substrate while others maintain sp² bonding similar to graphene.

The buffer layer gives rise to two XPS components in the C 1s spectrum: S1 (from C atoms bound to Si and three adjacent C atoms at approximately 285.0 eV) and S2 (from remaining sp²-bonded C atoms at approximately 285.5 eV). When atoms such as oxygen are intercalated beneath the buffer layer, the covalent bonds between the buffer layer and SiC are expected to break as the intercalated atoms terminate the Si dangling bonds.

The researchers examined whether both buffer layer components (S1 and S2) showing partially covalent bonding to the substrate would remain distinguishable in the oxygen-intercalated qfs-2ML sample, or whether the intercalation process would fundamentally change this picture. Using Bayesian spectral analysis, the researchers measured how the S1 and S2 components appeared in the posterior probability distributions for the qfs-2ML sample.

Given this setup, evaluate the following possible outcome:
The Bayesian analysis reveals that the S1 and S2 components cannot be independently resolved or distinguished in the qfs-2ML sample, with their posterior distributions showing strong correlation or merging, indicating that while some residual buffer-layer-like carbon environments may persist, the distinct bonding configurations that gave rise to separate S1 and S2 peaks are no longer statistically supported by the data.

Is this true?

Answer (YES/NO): NO